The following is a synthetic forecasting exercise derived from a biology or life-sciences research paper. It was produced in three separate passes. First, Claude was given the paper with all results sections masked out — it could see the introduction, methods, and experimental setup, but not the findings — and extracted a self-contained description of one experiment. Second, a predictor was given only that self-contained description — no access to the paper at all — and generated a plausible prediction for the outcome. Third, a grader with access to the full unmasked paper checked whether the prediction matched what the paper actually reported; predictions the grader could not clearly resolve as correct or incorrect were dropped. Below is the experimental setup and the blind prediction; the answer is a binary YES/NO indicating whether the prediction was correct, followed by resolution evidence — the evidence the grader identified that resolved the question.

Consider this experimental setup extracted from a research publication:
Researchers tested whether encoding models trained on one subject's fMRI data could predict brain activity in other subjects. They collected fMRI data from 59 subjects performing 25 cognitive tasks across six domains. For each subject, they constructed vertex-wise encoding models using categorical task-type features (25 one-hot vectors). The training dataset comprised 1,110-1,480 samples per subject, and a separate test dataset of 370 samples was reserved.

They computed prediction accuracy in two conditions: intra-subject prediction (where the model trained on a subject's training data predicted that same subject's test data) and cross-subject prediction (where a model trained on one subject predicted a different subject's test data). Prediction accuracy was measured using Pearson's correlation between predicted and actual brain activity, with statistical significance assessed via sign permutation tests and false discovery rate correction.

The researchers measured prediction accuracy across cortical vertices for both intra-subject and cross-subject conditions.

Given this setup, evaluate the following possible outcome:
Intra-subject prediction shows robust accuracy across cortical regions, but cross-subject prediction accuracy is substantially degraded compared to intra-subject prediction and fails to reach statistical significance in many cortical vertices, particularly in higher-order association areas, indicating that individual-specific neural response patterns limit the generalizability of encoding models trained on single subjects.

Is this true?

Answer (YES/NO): NO